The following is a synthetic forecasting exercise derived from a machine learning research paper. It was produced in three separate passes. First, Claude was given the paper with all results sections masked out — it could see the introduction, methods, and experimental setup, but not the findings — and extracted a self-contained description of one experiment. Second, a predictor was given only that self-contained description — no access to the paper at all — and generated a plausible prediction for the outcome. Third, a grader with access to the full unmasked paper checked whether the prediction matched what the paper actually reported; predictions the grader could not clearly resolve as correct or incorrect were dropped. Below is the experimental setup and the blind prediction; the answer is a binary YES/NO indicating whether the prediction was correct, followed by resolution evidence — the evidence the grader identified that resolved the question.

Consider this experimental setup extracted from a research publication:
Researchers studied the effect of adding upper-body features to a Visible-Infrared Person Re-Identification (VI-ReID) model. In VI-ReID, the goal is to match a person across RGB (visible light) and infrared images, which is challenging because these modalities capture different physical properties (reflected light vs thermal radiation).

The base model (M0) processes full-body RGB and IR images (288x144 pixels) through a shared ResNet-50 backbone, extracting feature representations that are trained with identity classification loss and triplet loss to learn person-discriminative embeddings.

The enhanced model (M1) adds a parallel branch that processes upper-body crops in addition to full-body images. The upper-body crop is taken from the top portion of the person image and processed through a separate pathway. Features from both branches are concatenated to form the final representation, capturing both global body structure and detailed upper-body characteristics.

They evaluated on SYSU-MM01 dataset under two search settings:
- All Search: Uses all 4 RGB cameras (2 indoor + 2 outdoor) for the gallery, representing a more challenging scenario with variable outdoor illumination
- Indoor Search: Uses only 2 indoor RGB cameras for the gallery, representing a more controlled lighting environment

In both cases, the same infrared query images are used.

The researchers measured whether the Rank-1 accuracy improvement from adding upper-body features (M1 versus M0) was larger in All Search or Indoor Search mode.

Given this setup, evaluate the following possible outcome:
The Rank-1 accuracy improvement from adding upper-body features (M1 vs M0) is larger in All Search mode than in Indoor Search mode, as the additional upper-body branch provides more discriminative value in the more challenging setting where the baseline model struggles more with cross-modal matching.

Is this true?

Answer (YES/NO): NO